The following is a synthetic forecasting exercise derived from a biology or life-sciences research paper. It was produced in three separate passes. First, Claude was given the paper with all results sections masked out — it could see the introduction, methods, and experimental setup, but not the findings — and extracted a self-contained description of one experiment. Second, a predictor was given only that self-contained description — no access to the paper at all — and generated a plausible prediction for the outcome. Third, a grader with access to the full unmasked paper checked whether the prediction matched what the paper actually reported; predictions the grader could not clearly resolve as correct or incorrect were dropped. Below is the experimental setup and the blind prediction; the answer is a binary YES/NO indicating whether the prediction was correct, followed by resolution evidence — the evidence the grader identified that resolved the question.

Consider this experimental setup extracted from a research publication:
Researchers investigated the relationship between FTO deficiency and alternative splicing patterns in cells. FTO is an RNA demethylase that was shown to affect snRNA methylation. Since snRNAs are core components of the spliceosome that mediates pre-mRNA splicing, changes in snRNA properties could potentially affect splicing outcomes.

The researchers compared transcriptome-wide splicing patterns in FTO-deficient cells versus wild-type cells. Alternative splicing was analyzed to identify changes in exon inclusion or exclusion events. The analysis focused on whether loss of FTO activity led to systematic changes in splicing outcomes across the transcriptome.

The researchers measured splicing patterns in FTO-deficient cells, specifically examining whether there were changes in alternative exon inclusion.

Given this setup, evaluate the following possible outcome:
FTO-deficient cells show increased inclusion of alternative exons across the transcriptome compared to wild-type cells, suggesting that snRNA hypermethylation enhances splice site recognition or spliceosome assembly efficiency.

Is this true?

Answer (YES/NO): YES